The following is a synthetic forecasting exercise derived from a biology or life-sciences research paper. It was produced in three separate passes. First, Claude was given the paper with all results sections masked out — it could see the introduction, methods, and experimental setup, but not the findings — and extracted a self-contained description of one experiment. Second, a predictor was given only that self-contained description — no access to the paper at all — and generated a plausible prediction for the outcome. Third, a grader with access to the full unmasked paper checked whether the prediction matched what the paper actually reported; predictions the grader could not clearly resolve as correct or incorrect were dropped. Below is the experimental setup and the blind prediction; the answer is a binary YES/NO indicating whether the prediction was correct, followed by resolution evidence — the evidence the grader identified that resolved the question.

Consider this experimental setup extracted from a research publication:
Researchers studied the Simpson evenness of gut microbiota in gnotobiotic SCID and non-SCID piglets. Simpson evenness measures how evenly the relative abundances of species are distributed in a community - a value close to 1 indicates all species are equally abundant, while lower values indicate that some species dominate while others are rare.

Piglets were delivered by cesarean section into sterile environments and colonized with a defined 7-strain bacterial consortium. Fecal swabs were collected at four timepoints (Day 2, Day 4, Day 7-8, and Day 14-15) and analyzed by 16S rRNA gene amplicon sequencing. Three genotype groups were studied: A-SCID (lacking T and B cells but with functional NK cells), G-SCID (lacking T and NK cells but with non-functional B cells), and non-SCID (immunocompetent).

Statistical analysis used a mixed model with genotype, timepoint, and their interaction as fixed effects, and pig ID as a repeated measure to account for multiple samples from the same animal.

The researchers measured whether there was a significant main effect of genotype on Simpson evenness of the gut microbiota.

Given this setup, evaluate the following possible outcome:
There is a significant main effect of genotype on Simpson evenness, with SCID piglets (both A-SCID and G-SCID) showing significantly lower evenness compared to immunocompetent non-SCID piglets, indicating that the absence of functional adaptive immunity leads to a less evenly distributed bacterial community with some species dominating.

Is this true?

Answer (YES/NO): NO